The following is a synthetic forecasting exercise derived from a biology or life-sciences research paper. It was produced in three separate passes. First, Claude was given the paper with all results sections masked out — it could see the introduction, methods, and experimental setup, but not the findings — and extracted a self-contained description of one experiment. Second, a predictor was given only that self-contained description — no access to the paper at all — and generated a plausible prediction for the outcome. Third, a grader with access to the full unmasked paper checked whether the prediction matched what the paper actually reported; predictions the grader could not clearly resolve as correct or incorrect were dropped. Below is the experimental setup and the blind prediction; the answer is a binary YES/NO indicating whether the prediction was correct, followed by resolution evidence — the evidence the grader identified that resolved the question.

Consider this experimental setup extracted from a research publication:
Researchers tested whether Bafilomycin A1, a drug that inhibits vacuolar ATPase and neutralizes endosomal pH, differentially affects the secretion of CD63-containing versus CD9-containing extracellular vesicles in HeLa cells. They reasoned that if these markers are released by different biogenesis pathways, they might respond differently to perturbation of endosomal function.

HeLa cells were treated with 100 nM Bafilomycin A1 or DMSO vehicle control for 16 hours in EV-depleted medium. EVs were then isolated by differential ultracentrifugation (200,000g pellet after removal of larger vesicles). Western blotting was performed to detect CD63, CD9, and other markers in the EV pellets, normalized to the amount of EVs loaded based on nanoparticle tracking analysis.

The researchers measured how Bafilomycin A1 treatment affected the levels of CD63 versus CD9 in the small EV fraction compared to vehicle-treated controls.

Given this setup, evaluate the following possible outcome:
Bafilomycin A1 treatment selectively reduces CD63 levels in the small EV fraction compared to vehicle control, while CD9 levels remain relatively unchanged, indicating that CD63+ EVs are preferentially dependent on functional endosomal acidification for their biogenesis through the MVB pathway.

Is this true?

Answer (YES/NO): NO